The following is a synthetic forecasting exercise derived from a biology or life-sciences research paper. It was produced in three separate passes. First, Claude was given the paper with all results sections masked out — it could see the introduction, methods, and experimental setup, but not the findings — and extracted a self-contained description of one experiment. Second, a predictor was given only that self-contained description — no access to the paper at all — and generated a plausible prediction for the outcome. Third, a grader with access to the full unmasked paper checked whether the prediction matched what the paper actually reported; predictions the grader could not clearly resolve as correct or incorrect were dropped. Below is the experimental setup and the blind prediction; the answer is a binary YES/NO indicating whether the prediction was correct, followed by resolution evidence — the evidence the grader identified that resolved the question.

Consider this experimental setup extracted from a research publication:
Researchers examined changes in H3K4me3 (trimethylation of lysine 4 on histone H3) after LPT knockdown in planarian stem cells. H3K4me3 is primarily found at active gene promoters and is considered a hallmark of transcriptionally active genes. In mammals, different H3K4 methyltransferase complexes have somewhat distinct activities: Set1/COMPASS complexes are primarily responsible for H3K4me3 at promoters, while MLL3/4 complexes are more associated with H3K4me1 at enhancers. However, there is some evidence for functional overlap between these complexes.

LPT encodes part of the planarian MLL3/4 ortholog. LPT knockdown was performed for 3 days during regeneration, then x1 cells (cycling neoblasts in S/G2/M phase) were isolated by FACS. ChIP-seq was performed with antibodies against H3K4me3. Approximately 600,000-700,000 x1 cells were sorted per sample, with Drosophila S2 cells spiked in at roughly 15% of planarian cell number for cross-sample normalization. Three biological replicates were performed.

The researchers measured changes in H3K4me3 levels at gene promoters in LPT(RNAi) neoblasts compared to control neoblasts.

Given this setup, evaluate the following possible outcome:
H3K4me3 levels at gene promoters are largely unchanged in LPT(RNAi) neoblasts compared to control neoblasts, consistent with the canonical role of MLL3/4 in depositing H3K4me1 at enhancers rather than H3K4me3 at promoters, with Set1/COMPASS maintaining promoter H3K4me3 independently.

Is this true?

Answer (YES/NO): YES